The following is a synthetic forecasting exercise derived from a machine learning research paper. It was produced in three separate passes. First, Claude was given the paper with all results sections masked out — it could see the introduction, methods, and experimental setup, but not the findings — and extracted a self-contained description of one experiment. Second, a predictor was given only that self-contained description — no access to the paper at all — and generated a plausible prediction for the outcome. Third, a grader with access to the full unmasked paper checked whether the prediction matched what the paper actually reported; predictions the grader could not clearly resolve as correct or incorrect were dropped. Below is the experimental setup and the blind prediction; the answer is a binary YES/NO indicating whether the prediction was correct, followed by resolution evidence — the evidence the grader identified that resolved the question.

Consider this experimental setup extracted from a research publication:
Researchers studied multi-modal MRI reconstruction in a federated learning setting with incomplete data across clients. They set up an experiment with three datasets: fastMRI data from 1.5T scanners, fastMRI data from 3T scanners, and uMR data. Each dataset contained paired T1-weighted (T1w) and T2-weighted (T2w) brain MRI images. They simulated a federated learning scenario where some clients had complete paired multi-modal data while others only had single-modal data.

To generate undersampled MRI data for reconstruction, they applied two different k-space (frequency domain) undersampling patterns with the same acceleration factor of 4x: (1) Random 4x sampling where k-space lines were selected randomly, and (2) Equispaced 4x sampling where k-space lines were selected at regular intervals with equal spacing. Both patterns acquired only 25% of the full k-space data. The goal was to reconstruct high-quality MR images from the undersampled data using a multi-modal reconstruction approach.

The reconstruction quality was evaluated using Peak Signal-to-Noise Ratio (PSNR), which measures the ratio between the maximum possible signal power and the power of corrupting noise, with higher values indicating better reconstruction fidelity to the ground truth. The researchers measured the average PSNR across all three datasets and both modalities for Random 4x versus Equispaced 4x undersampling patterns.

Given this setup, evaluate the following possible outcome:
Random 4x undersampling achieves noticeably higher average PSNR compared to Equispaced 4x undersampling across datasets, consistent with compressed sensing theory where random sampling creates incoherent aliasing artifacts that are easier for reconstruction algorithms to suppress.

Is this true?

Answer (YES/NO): NO